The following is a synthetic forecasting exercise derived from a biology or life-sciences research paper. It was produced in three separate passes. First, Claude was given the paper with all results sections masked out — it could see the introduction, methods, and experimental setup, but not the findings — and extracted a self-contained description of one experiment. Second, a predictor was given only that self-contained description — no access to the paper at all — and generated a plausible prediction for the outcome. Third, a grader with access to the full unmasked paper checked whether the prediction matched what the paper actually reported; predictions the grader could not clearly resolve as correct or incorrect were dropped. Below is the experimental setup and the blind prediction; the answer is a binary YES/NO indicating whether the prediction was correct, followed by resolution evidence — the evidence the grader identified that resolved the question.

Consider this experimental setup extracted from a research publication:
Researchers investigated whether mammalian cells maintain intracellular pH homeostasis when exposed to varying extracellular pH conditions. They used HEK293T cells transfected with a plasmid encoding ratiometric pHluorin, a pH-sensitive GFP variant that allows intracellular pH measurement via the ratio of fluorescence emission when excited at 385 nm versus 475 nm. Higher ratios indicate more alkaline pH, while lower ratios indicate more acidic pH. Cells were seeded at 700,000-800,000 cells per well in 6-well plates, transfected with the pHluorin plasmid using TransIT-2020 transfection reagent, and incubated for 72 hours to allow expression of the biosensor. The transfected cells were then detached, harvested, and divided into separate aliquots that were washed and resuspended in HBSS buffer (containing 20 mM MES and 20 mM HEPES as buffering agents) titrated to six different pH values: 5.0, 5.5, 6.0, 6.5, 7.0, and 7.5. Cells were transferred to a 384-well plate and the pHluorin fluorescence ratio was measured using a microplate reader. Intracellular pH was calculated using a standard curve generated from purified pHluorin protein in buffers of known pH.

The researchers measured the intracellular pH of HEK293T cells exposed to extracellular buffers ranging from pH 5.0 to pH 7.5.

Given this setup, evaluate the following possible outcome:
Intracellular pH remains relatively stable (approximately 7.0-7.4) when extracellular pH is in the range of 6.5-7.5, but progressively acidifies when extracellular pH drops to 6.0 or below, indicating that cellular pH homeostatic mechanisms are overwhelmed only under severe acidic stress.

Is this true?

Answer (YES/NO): NO